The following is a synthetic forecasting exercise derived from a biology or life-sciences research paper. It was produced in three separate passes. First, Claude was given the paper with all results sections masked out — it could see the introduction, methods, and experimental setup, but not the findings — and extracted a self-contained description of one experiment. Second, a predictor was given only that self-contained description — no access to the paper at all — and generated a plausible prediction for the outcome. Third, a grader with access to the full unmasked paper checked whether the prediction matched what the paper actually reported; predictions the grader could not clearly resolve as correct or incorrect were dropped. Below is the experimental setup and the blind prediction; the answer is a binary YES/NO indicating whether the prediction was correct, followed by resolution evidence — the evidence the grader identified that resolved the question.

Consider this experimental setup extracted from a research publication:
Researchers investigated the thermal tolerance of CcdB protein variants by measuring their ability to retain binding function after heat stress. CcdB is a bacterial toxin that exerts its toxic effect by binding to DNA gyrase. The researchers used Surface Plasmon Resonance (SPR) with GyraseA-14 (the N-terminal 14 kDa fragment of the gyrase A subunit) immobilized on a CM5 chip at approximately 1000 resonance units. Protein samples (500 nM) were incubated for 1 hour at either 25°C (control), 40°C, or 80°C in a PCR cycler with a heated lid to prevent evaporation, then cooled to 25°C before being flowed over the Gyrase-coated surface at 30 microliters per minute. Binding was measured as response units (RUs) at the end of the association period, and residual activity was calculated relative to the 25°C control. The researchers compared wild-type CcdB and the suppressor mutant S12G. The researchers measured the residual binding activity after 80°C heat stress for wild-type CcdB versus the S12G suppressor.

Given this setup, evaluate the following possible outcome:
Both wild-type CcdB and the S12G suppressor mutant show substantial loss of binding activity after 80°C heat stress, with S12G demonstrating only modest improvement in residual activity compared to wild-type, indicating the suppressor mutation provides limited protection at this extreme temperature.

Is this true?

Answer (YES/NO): YES